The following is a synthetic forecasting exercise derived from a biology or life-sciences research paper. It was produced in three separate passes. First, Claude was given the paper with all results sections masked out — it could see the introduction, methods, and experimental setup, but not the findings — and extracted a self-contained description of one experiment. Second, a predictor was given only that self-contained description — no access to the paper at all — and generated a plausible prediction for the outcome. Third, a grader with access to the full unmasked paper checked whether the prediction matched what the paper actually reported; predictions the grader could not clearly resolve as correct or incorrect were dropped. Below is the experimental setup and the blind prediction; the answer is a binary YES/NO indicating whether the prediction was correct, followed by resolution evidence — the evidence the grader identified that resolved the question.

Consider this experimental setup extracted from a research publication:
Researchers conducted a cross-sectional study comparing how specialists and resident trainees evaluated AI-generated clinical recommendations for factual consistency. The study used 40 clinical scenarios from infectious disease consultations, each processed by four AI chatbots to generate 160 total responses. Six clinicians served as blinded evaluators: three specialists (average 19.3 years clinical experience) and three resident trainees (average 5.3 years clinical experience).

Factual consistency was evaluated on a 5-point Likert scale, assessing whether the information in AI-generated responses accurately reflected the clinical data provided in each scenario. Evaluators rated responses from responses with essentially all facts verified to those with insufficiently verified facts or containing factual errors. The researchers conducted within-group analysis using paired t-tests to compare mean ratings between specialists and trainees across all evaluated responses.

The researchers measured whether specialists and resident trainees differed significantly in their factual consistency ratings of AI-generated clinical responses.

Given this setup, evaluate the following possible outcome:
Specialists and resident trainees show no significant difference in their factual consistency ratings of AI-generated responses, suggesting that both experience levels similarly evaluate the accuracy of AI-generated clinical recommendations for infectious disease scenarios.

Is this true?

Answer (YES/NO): NO